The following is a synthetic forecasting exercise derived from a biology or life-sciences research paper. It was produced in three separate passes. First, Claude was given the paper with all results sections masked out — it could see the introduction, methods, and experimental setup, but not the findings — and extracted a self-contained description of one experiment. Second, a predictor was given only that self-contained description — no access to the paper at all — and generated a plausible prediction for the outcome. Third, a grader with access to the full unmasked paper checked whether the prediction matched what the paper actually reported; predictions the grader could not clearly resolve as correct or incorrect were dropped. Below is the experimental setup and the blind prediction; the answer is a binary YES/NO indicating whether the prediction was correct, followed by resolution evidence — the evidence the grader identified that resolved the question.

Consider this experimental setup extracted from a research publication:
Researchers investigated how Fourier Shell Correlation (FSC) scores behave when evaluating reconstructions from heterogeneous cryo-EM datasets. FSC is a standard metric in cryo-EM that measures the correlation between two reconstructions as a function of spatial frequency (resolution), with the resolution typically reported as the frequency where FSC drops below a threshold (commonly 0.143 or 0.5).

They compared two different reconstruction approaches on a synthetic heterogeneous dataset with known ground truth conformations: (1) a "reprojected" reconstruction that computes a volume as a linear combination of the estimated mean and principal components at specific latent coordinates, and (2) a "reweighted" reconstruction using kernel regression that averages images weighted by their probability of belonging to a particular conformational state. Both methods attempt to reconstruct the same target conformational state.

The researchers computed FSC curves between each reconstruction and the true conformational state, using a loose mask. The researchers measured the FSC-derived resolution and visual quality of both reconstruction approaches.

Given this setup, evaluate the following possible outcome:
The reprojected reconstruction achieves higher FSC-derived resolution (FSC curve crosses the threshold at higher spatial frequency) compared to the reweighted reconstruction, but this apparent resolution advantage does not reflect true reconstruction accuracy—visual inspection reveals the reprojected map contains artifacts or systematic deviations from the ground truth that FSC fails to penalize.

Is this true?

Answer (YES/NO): YES